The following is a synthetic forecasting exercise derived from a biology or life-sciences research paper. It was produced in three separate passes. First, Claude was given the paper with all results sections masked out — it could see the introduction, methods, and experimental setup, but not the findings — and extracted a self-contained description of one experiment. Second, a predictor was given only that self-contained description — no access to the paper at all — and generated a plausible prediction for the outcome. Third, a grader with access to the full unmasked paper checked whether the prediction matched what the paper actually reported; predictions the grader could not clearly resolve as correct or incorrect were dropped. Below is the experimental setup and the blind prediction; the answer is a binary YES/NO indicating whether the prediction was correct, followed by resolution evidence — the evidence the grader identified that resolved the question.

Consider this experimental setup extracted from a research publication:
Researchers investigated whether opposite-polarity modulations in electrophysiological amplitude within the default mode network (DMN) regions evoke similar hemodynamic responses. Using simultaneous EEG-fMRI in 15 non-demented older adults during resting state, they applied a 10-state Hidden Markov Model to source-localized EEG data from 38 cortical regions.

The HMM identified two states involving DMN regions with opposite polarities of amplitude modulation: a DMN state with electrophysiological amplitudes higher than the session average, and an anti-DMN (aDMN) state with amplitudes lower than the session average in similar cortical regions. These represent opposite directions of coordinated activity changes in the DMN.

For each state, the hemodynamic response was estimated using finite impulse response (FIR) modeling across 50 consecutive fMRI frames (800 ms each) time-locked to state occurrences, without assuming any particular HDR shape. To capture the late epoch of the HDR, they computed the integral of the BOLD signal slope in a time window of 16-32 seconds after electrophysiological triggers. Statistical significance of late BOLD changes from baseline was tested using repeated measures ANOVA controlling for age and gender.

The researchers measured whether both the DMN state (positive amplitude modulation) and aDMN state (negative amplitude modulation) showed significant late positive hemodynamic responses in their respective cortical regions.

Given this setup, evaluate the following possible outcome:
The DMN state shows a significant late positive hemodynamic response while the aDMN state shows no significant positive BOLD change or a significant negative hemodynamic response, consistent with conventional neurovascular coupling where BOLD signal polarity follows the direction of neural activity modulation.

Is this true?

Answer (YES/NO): NO